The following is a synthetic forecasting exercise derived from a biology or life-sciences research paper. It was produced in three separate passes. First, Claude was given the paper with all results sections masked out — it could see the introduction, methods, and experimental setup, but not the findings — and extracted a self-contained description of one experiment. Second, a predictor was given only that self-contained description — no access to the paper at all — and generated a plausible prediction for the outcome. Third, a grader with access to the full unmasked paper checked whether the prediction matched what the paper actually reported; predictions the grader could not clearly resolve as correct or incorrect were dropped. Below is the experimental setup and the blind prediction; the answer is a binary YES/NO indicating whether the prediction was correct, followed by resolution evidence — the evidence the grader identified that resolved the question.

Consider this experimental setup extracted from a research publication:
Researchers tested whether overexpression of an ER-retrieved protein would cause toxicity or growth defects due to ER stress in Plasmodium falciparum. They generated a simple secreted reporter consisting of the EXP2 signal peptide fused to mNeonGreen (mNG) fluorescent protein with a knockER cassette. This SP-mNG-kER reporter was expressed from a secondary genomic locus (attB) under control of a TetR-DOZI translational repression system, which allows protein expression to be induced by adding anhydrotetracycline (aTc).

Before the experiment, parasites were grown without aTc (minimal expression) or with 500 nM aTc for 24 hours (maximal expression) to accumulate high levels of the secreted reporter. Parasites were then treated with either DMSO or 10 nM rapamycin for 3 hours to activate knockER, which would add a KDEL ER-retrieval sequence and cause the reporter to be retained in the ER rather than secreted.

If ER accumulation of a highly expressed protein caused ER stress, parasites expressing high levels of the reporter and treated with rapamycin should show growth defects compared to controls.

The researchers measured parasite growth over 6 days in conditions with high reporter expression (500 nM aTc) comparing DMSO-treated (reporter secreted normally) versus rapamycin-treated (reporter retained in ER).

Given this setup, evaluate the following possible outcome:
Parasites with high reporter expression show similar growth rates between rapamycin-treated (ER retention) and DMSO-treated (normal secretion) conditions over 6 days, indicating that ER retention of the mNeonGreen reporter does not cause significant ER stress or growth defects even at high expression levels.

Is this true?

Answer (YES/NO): YES